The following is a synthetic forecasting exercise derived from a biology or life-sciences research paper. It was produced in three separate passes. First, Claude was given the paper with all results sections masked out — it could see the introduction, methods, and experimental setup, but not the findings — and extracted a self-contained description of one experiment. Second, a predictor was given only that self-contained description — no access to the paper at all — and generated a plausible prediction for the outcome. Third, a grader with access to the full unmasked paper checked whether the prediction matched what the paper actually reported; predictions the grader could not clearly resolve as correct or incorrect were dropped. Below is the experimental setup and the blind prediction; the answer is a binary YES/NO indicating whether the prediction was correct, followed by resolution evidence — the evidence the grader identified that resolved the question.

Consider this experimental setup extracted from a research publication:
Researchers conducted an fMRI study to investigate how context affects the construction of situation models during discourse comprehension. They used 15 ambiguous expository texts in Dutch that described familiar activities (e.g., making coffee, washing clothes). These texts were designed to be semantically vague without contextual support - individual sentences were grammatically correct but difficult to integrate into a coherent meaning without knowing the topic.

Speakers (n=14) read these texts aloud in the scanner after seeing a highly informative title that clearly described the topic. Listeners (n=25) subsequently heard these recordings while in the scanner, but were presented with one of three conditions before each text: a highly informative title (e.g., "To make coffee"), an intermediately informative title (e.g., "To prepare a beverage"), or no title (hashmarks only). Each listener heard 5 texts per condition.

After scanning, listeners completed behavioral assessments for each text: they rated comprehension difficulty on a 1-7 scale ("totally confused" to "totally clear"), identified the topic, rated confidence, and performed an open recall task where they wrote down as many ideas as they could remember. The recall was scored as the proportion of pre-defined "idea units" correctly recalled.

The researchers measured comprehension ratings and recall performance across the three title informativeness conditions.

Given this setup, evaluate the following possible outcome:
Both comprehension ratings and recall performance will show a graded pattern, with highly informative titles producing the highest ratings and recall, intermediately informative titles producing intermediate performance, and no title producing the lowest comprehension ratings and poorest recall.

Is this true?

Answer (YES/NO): NO